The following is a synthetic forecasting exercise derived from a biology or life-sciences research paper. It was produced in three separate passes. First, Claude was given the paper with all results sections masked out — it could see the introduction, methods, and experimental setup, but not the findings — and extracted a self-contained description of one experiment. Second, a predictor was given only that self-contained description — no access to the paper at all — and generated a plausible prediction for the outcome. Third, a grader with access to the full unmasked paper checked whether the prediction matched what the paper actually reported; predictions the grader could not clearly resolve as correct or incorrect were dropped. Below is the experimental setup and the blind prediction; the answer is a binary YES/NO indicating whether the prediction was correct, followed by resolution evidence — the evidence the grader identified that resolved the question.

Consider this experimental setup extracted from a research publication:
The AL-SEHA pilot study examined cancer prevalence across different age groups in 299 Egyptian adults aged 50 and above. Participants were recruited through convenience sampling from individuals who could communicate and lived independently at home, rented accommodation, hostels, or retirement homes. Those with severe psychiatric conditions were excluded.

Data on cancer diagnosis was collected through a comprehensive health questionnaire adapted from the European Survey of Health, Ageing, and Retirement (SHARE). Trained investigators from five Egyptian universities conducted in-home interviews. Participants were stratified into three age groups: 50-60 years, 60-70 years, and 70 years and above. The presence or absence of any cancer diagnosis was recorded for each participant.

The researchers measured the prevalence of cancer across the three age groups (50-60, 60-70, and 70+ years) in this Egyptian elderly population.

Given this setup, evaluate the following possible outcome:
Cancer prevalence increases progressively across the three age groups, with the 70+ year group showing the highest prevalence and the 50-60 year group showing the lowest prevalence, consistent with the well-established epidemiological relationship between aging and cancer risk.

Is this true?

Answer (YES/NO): NO